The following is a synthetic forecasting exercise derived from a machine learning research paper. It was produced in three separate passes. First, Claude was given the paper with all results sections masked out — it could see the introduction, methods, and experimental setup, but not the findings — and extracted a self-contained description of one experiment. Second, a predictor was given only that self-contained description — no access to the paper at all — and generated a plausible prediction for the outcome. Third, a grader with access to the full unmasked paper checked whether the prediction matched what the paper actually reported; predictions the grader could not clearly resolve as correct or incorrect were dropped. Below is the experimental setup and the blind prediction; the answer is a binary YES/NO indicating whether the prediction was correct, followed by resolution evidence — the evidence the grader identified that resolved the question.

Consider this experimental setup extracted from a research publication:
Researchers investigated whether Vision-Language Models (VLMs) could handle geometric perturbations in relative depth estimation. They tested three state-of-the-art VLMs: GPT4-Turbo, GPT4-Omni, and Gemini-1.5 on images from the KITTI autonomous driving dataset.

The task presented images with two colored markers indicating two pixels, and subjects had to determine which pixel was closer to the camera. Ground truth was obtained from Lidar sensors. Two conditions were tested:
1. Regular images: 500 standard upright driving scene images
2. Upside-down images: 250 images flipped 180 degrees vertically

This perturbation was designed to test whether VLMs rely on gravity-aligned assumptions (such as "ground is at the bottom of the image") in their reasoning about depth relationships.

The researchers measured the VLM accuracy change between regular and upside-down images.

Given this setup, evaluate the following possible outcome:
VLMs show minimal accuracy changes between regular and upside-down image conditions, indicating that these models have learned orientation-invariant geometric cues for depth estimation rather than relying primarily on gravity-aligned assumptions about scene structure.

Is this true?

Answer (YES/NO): NO